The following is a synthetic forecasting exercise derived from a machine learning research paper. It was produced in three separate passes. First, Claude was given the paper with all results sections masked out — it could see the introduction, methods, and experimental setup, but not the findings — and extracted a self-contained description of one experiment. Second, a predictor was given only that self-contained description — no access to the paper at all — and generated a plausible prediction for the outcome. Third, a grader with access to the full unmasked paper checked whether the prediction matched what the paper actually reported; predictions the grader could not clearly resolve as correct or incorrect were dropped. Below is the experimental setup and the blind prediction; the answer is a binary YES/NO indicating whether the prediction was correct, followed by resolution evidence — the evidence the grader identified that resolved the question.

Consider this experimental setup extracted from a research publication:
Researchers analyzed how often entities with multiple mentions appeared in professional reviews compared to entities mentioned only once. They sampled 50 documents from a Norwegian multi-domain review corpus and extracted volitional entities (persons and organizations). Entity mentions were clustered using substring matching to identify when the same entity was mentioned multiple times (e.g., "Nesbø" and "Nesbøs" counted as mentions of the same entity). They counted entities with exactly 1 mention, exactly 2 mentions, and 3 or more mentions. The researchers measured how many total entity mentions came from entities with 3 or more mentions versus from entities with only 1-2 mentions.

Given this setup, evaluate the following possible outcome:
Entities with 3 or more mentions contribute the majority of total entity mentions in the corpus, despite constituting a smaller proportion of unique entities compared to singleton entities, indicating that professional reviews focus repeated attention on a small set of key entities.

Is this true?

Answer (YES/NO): NO